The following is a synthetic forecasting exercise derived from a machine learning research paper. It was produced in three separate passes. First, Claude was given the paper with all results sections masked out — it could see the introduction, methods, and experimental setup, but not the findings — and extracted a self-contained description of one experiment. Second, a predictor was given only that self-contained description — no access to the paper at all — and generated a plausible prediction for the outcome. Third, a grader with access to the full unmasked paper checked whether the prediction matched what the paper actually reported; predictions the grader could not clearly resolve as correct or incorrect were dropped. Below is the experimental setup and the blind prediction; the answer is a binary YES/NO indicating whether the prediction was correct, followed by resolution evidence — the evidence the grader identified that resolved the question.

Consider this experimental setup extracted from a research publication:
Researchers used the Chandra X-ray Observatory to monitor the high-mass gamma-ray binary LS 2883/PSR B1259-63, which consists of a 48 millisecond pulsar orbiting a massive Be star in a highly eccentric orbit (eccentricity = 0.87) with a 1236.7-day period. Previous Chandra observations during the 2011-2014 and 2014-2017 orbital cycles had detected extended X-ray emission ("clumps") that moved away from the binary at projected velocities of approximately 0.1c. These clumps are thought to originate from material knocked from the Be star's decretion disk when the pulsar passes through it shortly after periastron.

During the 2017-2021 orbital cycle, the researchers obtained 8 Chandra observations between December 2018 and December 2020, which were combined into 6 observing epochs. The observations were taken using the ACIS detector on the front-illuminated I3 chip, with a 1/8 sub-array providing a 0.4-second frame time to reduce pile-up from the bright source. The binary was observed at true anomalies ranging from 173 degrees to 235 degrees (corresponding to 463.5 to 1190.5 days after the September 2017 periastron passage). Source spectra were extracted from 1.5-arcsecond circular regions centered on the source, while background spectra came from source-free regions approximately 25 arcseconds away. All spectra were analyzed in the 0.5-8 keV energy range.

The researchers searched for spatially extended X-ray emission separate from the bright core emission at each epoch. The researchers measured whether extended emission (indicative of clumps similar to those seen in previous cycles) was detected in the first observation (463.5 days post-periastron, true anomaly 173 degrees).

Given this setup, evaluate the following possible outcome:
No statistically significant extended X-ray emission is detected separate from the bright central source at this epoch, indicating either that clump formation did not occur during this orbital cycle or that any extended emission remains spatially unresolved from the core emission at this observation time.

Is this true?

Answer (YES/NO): NO